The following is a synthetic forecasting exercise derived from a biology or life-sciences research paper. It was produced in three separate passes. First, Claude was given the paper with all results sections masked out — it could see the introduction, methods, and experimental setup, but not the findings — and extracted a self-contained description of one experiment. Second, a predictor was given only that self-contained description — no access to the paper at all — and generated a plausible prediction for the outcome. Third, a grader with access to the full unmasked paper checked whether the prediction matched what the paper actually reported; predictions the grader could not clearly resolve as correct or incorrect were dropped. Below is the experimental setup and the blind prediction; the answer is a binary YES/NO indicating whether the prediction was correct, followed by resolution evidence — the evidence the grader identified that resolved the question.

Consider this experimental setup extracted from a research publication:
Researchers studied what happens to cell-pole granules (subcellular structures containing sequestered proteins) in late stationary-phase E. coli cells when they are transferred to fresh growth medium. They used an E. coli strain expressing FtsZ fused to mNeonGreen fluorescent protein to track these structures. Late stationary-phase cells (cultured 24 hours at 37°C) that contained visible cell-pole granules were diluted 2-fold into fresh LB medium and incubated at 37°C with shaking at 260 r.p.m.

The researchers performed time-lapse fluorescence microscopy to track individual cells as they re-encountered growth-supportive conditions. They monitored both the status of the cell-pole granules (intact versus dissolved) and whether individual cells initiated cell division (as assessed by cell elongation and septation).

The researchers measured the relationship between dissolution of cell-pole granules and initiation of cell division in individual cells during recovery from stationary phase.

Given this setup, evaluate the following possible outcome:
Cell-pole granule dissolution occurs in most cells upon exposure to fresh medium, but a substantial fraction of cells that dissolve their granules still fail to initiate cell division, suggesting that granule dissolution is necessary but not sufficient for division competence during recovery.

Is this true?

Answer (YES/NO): NO